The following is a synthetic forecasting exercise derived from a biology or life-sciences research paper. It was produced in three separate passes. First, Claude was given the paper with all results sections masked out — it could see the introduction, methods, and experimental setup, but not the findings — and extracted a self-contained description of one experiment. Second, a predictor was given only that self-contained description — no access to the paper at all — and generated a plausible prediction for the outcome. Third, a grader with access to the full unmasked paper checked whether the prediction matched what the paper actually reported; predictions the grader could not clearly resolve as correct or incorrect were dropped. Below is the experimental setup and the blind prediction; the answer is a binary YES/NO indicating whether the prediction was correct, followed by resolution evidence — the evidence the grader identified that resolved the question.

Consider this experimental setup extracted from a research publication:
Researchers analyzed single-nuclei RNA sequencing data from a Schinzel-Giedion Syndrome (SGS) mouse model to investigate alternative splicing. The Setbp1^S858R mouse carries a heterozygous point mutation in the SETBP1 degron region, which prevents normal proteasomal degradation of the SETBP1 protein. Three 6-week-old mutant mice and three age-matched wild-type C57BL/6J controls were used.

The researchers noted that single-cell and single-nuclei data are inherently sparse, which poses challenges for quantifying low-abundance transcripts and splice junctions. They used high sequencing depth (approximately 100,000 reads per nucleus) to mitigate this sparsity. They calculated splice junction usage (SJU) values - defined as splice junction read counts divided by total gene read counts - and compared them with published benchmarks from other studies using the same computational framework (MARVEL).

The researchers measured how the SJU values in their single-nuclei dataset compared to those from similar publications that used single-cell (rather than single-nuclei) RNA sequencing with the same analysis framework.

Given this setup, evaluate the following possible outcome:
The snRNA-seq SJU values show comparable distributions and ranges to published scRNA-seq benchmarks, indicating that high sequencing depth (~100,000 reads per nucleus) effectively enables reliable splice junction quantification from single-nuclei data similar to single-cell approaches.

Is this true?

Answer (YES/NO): NO